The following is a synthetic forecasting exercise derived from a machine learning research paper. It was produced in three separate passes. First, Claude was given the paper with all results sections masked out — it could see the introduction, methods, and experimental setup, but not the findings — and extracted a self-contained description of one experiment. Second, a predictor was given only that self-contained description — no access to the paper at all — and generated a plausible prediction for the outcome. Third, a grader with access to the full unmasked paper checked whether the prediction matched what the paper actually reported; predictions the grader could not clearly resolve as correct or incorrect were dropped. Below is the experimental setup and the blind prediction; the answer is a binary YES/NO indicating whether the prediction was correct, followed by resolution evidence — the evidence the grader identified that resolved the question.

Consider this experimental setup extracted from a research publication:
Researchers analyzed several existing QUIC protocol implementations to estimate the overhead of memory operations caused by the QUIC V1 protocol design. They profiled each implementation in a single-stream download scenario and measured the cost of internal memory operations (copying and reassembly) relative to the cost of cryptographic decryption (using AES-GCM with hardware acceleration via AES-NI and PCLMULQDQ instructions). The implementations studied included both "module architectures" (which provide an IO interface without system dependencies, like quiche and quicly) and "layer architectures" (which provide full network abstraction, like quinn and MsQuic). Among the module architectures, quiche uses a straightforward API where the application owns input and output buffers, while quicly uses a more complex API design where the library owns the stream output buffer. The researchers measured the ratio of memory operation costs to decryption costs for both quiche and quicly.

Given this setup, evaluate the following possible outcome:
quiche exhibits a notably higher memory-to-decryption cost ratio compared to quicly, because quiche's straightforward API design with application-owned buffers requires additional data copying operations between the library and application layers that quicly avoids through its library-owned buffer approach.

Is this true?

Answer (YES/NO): YES